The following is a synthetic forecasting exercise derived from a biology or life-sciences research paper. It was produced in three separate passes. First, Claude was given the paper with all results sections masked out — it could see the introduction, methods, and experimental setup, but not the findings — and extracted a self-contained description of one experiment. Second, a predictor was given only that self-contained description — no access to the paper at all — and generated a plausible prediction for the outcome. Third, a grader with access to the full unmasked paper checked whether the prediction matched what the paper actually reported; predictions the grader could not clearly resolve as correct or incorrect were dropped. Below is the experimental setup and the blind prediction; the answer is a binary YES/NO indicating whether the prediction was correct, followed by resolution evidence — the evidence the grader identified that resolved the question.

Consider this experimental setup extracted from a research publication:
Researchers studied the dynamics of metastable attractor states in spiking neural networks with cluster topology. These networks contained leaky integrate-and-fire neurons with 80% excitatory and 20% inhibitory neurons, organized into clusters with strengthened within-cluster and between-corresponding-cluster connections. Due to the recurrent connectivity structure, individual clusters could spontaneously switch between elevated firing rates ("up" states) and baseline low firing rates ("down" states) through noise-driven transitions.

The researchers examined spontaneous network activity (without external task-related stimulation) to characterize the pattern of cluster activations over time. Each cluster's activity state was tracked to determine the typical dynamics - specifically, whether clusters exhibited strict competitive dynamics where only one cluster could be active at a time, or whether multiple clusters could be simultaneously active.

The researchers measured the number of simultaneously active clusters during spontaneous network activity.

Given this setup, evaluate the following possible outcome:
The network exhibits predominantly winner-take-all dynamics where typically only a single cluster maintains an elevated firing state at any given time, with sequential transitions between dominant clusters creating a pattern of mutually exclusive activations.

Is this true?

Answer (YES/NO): YES